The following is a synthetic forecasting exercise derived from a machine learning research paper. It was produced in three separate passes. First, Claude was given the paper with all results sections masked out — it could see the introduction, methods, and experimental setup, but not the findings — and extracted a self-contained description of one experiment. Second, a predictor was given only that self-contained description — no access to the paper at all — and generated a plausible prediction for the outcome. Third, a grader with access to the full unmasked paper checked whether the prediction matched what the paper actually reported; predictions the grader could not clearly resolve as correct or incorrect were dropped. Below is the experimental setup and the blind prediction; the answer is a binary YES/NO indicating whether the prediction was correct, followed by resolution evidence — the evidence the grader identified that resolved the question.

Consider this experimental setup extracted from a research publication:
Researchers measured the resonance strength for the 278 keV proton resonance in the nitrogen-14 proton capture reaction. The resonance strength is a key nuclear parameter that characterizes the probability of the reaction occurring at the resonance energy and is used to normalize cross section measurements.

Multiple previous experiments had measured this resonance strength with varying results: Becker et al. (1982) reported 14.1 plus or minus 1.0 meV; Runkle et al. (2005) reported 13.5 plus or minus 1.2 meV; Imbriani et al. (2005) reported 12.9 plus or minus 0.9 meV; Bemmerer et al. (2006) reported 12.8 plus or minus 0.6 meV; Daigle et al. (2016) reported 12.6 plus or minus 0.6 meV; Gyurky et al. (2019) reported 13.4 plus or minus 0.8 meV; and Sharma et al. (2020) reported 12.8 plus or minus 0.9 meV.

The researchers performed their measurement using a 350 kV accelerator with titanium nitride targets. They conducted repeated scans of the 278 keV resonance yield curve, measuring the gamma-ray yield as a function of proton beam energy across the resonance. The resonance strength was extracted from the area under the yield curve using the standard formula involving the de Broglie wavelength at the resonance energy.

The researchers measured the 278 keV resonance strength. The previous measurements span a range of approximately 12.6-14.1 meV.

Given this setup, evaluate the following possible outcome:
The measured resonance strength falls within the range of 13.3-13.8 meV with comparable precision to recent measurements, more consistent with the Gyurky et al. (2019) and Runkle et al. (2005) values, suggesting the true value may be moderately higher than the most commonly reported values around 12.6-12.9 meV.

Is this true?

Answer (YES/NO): NO